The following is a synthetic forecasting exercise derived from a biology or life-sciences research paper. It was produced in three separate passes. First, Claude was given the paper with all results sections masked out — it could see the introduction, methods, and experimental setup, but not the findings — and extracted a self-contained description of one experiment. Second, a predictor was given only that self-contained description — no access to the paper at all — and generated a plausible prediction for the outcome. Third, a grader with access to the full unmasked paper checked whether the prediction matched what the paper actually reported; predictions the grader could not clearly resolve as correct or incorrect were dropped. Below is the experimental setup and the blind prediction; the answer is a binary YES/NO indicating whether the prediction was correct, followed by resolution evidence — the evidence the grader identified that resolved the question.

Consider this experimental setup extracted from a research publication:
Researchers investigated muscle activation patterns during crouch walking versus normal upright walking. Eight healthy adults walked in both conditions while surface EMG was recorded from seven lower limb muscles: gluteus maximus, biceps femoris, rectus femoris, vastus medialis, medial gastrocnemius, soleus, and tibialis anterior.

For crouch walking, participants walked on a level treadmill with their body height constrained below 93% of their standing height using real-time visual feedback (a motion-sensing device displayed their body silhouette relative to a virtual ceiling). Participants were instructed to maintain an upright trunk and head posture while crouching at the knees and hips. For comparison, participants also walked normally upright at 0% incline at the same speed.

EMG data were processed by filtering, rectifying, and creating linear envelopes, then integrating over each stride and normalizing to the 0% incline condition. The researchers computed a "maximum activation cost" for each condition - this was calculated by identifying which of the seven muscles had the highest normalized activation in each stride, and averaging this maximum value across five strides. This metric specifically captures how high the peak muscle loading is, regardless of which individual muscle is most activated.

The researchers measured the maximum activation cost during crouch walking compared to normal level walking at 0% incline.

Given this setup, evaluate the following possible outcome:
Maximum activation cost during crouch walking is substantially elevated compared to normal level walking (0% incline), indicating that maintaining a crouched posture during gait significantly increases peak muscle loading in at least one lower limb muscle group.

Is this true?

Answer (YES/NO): YES